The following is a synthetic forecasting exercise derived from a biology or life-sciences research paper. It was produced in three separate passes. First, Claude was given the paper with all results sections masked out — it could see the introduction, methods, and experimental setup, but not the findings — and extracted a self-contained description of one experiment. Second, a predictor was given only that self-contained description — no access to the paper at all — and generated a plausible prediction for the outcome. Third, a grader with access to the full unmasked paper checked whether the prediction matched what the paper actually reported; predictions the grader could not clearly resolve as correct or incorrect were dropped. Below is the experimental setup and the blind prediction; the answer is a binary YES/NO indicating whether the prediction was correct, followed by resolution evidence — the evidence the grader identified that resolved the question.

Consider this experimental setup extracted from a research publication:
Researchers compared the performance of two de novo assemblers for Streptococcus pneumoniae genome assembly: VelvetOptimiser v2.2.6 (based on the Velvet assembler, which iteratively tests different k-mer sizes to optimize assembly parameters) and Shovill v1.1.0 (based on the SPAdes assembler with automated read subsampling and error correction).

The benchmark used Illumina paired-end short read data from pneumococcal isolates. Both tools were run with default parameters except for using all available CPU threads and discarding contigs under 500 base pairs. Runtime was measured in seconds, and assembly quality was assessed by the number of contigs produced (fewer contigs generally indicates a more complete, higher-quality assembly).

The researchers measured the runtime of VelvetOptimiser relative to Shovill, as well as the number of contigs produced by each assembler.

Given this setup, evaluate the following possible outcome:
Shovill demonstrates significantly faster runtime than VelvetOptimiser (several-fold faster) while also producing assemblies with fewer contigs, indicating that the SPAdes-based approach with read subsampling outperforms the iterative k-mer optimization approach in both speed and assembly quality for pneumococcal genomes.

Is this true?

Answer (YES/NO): NO